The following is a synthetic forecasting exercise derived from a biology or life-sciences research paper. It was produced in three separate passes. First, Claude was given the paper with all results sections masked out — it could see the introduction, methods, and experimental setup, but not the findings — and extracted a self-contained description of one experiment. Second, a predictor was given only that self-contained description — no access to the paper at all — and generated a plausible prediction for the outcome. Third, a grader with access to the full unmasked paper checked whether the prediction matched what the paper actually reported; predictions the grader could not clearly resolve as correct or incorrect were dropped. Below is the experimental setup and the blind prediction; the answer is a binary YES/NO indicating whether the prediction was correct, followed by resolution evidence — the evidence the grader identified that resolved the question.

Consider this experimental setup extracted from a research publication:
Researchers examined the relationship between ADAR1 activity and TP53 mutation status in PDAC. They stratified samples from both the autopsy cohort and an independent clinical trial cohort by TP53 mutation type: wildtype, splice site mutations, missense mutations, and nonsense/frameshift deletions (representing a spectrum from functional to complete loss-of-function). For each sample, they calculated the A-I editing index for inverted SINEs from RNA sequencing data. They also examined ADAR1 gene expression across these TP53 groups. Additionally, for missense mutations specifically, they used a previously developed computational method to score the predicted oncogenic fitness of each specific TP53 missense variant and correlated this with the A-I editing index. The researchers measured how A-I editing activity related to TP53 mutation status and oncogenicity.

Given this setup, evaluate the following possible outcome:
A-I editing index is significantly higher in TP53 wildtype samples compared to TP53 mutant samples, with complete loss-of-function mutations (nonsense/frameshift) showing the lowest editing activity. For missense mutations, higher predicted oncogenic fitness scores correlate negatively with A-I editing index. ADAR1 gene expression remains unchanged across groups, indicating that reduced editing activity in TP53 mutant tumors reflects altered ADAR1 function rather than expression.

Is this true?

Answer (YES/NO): NO